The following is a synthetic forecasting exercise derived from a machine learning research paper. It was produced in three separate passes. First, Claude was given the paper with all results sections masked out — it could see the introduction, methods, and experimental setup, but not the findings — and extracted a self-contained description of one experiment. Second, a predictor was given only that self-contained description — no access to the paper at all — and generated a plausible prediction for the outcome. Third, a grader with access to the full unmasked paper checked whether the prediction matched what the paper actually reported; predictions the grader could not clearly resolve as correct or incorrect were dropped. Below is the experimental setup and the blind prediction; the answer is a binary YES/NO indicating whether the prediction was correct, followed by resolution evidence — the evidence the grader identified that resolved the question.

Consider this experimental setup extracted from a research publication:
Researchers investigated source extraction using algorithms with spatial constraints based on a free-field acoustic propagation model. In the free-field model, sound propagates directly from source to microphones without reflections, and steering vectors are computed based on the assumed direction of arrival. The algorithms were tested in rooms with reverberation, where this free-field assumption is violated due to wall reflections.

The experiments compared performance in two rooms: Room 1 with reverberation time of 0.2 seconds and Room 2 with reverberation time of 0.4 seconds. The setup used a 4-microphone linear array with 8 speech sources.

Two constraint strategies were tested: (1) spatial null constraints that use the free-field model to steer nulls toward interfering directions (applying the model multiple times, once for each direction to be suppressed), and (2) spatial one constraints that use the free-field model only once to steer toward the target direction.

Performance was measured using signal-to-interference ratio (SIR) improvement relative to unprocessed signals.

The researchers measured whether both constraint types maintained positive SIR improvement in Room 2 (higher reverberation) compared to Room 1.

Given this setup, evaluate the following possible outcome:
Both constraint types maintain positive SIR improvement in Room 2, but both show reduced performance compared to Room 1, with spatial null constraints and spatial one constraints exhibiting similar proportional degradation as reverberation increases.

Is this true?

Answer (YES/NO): NO